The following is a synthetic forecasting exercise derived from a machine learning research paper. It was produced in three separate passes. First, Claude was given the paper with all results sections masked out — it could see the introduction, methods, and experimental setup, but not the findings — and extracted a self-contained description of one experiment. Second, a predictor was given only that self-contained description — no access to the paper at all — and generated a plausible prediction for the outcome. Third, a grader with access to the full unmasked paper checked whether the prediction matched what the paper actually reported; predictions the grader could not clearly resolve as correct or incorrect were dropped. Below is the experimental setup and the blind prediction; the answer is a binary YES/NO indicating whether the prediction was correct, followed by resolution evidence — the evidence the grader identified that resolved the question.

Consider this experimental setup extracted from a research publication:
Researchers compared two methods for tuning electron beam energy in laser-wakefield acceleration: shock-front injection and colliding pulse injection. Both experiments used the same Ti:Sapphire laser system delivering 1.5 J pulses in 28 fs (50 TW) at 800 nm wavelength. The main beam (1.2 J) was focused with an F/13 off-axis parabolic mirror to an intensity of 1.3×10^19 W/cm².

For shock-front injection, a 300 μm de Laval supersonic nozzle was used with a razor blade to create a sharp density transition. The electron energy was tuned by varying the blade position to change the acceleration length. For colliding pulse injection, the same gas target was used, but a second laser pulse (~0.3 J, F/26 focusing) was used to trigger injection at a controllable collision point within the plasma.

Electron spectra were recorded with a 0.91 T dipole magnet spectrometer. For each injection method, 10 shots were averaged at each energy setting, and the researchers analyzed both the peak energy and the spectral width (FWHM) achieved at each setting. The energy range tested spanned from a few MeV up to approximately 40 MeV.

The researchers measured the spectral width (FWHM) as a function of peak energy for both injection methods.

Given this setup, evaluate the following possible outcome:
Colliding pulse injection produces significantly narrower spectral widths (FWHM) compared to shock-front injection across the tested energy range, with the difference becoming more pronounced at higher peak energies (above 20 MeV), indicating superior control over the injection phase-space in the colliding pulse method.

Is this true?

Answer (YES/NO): NO